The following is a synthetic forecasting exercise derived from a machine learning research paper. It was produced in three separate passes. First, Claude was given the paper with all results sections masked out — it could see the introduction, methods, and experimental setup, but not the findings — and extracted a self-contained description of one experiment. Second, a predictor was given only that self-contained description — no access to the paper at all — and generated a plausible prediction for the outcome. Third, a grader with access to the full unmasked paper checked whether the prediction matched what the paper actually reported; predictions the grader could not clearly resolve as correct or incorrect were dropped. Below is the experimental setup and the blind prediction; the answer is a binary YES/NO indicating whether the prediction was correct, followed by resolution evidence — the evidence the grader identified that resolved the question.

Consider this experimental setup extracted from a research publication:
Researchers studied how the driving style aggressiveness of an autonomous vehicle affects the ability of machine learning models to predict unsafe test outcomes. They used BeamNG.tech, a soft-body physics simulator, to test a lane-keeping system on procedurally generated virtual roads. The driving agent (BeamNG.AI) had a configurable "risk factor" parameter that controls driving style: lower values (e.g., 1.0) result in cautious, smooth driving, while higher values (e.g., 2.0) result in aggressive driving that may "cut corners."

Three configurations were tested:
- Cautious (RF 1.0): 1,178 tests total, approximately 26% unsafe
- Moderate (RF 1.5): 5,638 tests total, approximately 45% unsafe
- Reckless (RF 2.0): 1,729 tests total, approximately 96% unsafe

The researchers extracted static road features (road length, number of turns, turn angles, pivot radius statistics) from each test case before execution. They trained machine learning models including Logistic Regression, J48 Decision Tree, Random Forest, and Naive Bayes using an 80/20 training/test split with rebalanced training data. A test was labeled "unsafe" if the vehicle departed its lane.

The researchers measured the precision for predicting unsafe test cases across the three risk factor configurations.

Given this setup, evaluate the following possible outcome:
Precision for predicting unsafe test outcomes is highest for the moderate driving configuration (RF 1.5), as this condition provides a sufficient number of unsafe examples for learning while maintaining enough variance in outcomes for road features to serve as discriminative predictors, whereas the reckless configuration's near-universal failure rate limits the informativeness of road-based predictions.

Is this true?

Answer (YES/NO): NO